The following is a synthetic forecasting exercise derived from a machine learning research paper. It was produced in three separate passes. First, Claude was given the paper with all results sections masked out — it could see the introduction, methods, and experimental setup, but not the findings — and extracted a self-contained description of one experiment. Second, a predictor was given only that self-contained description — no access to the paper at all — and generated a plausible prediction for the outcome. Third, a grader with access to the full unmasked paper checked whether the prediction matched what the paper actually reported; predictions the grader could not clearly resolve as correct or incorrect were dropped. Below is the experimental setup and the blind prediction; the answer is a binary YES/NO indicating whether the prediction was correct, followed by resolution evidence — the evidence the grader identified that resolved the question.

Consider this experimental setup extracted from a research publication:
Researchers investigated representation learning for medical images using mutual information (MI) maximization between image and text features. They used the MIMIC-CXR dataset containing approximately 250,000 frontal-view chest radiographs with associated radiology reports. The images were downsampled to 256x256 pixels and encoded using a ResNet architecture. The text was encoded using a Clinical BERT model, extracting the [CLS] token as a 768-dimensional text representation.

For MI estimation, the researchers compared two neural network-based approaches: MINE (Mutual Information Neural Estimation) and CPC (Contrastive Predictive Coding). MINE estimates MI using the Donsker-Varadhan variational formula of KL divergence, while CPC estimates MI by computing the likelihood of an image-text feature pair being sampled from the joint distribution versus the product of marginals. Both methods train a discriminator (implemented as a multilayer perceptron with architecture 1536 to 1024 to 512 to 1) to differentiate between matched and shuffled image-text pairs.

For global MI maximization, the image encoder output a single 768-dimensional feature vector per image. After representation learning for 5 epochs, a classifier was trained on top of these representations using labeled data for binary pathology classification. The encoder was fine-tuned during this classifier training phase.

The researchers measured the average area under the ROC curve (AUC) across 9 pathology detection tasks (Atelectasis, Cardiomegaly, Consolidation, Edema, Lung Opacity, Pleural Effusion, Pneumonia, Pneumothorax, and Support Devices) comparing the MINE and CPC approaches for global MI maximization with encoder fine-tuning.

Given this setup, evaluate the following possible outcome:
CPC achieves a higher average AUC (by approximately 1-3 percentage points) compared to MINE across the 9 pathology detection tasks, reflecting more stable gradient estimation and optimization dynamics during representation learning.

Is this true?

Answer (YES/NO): NO